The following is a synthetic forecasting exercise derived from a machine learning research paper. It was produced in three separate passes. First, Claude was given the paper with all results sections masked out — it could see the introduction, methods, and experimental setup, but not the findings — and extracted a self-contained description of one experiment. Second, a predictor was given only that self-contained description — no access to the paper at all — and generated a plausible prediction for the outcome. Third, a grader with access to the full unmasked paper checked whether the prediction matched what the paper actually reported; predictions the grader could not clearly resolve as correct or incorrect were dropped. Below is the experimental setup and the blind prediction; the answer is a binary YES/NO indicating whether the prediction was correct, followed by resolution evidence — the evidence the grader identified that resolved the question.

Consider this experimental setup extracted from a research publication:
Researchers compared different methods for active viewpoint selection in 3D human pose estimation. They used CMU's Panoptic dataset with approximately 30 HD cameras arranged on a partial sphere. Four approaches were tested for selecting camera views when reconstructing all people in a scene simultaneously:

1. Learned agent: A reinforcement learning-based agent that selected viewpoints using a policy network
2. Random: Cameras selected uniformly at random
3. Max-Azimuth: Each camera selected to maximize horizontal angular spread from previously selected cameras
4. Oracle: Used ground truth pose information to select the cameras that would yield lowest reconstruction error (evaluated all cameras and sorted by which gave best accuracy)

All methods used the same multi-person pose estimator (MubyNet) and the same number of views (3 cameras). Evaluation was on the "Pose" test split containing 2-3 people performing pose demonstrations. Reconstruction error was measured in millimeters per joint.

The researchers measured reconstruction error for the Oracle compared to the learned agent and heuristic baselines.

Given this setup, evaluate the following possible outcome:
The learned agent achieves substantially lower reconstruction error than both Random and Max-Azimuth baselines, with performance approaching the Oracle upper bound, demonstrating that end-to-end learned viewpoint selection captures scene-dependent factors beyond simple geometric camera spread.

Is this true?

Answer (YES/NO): NO